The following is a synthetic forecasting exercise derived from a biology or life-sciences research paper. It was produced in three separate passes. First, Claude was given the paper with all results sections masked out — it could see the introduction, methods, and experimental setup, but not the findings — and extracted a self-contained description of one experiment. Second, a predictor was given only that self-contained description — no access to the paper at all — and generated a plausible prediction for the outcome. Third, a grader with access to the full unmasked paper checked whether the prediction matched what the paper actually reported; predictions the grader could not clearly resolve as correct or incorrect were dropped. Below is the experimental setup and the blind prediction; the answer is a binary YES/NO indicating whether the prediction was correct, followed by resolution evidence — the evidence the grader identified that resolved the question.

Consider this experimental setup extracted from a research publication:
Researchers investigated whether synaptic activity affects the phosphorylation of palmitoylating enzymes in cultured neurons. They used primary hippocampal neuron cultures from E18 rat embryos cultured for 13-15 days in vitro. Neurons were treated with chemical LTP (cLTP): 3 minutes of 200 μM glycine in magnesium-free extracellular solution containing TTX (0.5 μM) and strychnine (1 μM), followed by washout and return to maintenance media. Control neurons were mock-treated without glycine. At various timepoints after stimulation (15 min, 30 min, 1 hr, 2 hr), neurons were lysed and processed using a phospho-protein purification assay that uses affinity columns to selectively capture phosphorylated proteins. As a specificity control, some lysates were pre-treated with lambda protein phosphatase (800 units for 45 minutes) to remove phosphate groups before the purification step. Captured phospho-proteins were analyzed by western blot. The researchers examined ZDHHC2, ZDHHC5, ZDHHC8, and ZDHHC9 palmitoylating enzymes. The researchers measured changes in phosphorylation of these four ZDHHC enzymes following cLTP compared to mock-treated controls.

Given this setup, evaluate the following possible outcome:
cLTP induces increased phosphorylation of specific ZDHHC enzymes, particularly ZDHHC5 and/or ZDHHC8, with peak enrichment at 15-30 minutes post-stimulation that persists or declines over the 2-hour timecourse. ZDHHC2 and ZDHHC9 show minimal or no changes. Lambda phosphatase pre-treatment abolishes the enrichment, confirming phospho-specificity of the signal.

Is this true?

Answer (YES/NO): NO